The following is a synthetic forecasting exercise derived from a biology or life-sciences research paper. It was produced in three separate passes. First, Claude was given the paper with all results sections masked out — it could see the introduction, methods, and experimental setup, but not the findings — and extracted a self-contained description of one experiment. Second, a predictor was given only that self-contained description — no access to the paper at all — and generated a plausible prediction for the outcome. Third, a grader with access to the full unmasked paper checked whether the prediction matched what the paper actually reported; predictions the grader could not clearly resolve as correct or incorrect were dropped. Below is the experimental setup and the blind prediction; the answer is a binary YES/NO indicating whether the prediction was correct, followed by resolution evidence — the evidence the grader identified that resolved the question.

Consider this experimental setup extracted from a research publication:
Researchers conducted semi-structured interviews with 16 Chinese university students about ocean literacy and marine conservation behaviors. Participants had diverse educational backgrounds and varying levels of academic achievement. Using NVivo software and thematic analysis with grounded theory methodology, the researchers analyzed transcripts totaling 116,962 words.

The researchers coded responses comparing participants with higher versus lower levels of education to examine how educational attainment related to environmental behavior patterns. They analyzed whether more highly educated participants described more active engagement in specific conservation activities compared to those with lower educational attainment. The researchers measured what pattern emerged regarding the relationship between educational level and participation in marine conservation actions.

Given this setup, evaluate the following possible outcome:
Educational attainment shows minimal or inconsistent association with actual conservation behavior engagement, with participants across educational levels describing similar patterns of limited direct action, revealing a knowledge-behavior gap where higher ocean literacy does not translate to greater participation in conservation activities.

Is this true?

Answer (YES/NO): NO